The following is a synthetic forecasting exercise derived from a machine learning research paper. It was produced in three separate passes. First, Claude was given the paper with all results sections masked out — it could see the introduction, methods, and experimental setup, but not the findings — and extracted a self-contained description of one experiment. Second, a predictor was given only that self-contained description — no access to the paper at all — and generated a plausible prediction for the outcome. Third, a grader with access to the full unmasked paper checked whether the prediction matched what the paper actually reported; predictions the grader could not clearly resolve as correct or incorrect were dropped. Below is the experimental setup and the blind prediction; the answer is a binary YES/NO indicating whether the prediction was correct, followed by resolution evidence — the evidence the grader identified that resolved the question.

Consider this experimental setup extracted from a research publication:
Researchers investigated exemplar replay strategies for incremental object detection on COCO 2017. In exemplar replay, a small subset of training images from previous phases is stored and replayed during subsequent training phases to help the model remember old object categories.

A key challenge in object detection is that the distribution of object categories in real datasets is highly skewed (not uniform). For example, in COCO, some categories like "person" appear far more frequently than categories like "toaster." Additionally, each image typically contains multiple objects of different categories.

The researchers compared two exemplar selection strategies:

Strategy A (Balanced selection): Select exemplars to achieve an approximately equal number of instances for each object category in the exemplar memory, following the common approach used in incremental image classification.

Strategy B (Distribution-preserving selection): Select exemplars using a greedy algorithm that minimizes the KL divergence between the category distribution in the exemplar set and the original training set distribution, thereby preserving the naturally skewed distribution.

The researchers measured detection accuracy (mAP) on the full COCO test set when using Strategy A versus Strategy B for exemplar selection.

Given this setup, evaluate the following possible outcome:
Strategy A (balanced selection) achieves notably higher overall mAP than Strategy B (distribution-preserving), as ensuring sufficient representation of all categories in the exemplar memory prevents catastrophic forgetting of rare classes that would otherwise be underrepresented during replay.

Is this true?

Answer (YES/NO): NO